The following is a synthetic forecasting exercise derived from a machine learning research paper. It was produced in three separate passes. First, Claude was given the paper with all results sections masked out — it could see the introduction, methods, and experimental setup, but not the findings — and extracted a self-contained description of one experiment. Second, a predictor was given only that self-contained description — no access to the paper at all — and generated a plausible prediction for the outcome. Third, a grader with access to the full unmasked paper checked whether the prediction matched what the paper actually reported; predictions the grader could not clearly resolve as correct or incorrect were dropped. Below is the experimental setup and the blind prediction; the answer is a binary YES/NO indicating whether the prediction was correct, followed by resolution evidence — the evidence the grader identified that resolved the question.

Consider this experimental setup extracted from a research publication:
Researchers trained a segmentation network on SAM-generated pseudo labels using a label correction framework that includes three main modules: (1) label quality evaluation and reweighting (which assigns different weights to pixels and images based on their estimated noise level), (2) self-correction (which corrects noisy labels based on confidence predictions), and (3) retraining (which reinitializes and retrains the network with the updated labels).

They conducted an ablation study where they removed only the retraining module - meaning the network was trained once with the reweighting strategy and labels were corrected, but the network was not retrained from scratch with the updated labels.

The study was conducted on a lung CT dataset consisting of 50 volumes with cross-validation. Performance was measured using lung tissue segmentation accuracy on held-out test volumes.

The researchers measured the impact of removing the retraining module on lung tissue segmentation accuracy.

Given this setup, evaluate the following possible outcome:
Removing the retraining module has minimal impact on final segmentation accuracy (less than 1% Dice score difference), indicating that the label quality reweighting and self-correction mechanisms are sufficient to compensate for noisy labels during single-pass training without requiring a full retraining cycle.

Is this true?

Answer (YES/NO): NO